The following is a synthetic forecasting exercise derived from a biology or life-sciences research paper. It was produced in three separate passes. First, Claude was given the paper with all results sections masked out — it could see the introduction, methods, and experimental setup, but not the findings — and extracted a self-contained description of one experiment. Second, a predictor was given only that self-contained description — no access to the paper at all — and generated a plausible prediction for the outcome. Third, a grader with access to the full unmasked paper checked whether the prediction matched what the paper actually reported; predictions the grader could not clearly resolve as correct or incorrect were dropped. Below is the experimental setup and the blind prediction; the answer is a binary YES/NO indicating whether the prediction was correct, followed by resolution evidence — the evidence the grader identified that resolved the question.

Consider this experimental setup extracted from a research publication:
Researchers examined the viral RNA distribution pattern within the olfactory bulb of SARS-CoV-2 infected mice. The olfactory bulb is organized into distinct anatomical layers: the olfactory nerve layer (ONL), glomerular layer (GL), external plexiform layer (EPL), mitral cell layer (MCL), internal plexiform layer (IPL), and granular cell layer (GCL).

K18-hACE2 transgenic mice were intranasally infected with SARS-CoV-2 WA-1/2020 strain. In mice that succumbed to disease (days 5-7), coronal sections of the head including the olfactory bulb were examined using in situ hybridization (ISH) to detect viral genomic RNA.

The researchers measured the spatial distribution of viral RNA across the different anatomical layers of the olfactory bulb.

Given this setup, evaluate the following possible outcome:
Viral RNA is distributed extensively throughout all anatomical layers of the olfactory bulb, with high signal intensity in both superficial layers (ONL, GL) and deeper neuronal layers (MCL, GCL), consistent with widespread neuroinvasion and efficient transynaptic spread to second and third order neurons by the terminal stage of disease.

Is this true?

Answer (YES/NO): NO